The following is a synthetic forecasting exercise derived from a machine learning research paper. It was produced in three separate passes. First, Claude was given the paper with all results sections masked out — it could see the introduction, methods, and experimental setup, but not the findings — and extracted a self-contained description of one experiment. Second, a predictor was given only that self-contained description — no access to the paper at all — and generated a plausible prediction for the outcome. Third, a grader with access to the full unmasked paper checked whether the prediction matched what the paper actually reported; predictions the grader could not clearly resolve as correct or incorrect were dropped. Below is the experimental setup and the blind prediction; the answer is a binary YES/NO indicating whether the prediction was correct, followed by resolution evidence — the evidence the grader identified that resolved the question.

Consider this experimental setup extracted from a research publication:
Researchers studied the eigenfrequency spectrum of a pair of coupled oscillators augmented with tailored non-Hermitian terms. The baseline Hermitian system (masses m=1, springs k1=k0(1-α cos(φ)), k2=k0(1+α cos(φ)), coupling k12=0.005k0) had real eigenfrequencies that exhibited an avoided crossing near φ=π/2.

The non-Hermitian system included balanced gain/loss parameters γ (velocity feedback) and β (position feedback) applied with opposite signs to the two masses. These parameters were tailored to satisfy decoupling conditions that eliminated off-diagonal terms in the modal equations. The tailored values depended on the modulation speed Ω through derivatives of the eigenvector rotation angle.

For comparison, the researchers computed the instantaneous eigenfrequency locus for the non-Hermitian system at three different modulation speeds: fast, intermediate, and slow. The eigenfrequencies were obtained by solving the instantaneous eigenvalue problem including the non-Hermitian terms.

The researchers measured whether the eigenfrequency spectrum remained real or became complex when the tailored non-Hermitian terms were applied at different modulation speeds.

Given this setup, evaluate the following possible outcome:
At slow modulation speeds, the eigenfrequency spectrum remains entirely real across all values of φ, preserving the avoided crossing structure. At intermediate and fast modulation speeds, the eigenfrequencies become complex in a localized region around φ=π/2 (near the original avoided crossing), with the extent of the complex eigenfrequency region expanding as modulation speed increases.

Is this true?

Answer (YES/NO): NO